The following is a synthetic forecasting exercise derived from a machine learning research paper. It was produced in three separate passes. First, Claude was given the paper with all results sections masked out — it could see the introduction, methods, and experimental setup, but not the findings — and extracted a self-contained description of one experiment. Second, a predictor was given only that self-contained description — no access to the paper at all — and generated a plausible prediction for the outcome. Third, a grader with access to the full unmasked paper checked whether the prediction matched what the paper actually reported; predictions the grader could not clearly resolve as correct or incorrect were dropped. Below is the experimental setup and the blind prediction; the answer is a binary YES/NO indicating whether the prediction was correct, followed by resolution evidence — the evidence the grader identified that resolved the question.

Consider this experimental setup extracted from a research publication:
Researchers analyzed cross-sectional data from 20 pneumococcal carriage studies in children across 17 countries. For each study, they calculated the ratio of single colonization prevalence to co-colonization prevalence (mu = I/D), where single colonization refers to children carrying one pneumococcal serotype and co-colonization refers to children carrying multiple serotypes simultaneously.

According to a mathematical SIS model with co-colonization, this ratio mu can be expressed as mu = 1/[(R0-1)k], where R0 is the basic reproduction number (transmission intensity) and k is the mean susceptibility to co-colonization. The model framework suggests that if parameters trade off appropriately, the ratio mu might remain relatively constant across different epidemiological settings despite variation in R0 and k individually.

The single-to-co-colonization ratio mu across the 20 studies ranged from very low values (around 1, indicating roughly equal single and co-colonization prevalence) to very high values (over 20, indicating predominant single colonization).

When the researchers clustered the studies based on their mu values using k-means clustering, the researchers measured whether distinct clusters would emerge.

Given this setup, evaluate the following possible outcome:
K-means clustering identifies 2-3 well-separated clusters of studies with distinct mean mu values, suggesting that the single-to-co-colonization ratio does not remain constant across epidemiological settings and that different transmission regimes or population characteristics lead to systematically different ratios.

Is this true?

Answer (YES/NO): NO